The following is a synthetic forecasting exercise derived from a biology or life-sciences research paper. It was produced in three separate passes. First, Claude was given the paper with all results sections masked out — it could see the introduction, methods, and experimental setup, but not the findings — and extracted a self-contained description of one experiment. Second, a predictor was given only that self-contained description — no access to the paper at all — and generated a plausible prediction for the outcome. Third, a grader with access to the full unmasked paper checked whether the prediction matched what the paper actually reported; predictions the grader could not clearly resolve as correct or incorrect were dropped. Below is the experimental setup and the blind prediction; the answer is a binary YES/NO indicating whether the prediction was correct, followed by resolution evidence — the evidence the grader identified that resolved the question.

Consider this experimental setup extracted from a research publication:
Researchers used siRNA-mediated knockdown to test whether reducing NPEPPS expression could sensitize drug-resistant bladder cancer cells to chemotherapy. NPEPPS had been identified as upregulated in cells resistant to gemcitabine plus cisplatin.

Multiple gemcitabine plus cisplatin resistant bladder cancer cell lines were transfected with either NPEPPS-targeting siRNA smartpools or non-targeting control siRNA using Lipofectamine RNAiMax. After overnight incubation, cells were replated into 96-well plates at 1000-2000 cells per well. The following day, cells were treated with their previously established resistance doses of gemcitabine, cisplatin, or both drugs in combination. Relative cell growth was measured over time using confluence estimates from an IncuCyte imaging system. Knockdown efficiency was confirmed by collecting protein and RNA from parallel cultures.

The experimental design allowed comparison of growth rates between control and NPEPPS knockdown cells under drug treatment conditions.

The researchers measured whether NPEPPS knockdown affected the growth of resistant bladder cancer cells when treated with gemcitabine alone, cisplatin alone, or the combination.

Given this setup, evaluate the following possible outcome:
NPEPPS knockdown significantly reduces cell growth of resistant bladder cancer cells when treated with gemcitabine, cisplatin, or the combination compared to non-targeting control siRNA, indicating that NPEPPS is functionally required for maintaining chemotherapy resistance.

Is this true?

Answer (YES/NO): NO